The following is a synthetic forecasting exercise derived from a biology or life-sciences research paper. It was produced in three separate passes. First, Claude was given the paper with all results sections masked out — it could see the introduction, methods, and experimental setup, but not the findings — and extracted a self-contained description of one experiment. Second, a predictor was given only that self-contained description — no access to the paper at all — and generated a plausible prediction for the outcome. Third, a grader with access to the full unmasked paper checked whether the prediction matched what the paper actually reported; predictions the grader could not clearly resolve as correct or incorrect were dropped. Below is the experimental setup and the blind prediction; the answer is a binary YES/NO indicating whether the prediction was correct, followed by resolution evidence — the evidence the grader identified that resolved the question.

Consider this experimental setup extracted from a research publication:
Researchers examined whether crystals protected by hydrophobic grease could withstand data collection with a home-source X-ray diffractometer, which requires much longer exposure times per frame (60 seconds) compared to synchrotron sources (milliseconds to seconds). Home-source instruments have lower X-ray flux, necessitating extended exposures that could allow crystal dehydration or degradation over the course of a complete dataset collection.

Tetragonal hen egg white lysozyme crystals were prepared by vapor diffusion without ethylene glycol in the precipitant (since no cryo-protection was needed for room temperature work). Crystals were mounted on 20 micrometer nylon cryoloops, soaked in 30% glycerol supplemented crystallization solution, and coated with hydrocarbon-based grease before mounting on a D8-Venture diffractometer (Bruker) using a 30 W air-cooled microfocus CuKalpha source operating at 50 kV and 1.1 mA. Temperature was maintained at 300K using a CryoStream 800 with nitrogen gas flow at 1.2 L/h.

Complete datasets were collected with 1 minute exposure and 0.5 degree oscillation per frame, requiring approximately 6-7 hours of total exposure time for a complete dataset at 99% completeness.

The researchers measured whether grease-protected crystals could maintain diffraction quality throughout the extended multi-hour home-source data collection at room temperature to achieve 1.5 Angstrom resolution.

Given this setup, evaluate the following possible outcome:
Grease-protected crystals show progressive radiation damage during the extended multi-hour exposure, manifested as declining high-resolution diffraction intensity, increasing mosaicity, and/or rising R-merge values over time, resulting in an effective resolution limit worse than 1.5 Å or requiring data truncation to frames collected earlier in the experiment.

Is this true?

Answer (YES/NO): NO